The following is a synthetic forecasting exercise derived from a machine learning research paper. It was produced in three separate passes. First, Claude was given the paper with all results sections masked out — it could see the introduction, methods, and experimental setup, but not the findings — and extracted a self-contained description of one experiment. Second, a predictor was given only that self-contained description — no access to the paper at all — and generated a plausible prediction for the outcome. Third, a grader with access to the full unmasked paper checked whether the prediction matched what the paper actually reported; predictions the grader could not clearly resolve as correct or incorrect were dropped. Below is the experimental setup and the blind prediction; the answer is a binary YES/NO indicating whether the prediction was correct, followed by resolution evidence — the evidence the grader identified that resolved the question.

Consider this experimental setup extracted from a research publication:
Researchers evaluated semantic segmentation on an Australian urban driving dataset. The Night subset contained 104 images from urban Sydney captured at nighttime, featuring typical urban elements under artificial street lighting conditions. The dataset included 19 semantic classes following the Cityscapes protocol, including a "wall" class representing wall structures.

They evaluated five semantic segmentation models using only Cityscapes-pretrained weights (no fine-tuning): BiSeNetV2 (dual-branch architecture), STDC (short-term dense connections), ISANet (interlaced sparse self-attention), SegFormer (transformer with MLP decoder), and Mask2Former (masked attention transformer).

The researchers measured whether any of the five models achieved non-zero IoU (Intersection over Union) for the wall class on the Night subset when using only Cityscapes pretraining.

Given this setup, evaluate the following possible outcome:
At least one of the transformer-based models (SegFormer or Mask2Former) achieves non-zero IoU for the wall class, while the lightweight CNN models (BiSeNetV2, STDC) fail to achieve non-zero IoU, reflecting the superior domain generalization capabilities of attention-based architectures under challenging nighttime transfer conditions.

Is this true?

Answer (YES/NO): NO